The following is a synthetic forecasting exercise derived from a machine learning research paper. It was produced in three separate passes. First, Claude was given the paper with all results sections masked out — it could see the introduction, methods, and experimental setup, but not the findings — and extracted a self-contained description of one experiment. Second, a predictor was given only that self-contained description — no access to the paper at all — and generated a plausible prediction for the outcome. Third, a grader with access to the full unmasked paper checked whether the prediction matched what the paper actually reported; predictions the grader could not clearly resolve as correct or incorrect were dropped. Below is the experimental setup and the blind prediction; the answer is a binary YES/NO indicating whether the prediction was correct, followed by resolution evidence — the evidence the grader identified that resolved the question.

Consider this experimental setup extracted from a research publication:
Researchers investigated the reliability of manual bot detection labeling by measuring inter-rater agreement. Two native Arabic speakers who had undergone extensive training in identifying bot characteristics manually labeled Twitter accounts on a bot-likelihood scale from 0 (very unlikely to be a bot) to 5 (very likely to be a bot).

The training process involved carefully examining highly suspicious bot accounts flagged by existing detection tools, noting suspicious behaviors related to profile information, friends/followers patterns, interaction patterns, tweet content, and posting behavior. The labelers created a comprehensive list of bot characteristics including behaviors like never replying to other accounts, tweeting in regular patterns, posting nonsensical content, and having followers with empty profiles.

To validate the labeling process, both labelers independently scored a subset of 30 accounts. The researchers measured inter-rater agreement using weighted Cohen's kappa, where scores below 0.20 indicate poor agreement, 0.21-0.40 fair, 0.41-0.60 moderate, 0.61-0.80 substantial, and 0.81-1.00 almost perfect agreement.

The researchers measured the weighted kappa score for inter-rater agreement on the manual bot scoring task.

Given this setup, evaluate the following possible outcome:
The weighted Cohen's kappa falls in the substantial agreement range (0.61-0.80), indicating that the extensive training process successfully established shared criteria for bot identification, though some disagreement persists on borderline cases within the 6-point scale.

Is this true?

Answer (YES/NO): NO